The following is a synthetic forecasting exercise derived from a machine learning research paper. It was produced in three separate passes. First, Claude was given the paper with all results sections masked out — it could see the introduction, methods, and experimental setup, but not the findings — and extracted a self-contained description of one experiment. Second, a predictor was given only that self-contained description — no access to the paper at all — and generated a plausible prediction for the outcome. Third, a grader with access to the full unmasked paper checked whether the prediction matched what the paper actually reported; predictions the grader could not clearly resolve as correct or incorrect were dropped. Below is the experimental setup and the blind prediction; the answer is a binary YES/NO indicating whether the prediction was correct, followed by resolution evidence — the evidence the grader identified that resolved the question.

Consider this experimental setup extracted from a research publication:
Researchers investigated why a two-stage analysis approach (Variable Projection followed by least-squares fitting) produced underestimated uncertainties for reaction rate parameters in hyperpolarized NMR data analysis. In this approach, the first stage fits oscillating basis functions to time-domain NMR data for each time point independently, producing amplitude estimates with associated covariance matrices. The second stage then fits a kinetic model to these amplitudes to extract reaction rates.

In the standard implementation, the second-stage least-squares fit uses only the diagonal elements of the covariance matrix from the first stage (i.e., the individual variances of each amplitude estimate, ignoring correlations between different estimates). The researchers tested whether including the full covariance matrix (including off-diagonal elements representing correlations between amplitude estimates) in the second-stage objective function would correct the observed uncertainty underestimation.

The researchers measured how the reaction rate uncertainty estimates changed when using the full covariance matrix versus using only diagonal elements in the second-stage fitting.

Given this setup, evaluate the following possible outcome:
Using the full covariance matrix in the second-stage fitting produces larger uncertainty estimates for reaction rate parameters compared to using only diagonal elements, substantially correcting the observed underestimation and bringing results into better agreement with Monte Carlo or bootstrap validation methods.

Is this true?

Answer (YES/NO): YES